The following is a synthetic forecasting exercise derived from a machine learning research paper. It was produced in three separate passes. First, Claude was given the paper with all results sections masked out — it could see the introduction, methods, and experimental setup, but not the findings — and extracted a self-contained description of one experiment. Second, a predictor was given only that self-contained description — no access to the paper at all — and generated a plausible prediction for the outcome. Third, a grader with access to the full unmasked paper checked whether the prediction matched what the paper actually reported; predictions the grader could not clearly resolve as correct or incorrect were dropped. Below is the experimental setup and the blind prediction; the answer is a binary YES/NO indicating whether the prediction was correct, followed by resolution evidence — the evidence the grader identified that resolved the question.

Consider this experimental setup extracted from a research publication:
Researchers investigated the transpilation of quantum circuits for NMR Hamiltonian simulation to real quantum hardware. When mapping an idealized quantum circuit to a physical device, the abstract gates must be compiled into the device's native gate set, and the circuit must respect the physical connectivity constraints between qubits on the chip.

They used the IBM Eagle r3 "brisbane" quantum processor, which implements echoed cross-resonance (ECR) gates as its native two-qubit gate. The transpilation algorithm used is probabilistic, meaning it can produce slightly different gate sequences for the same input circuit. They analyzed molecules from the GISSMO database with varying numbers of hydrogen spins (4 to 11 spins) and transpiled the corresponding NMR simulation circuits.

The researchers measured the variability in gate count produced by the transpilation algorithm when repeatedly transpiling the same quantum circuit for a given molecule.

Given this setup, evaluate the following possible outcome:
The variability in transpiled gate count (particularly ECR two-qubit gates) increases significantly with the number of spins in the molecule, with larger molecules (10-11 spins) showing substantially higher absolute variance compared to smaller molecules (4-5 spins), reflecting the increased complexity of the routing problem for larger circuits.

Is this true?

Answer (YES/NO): NO